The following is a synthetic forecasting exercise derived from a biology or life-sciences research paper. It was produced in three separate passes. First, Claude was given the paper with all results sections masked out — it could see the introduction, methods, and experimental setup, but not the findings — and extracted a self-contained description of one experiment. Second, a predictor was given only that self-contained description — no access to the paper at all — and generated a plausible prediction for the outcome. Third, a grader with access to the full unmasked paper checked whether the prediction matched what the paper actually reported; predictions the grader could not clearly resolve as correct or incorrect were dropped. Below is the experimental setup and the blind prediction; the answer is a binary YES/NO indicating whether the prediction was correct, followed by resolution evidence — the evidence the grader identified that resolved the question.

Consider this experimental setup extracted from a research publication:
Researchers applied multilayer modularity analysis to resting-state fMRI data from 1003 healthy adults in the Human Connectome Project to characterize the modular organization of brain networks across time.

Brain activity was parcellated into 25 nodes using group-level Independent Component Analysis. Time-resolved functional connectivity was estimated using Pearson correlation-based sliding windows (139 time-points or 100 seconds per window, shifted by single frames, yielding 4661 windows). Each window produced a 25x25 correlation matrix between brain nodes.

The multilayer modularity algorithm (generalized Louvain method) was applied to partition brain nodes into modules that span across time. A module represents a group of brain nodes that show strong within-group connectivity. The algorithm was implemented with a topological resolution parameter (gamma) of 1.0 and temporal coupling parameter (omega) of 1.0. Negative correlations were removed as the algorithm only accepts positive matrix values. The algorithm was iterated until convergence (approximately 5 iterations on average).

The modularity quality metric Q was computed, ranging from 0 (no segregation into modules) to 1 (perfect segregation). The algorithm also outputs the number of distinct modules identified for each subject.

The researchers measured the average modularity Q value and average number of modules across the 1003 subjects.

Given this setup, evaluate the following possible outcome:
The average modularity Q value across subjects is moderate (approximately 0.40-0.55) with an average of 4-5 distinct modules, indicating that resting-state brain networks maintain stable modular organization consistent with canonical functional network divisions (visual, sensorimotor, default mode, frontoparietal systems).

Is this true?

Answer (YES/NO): NO